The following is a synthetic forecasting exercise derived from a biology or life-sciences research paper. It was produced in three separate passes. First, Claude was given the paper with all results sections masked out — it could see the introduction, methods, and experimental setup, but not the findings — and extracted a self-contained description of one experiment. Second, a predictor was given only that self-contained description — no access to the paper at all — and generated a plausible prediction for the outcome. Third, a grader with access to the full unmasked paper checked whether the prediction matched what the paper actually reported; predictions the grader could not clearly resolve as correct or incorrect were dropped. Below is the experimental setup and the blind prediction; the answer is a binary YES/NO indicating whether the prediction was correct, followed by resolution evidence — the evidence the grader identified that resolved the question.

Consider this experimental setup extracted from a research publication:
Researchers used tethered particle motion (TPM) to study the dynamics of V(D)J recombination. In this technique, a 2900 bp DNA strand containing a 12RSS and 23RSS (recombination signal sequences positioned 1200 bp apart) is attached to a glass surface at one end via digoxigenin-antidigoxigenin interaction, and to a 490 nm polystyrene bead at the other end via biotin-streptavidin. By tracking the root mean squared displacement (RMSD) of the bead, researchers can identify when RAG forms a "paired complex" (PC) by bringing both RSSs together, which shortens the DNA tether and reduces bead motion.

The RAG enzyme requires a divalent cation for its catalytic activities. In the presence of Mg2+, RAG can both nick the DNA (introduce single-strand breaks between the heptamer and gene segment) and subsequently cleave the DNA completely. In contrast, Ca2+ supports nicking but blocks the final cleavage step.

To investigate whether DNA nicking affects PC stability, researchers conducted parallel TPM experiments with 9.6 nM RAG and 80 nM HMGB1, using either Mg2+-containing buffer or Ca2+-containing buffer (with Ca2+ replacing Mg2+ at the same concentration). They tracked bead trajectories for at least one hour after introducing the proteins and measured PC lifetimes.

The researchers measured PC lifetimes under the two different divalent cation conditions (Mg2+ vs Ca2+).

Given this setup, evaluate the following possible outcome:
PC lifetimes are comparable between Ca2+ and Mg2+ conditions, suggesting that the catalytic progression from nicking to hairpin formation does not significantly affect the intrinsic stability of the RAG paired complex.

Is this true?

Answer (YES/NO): NO